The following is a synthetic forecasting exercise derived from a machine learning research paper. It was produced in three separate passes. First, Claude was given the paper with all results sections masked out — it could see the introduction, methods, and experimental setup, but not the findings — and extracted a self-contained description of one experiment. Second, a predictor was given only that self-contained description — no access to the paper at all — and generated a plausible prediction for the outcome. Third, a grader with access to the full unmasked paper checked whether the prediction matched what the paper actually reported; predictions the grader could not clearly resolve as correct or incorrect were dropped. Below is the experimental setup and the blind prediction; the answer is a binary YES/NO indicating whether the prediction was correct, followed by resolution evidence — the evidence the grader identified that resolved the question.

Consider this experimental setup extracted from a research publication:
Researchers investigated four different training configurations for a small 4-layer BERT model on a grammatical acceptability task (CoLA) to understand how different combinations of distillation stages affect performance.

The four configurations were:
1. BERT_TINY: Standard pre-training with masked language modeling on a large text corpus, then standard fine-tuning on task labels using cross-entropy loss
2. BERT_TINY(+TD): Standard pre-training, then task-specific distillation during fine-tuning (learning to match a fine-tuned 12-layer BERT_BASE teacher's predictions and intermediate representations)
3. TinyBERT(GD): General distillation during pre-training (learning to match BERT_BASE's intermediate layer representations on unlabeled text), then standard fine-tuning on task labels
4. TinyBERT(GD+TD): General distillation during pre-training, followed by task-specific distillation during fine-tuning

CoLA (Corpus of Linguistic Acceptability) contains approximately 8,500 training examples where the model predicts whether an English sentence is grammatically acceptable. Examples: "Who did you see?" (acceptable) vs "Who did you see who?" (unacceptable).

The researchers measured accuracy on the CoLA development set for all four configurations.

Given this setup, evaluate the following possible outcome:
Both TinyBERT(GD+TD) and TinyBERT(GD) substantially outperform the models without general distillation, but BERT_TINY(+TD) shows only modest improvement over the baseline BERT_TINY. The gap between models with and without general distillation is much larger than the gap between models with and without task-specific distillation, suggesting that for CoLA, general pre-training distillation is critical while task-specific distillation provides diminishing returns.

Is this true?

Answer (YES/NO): NO